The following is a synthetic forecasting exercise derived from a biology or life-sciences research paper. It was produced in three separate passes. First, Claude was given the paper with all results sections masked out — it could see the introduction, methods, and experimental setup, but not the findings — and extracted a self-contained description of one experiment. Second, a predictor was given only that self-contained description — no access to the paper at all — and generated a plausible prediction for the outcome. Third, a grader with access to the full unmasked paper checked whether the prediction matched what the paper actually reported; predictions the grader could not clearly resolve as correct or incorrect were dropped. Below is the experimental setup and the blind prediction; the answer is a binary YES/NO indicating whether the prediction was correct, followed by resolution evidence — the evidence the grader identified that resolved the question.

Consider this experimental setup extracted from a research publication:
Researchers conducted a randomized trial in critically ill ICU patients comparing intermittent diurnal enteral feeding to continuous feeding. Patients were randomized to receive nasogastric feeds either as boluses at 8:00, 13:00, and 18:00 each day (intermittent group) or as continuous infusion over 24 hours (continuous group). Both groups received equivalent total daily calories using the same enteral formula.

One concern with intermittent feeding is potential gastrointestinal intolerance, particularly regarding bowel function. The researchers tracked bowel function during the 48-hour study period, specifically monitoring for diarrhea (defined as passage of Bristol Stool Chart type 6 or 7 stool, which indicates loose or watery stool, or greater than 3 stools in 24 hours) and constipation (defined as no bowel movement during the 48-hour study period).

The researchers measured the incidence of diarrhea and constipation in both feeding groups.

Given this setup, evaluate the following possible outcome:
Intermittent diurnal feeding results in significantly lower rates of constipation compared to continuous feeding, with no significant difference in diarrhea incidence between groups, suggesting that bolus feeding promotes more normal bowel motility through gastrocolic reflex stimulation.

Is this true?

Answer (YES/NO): NO